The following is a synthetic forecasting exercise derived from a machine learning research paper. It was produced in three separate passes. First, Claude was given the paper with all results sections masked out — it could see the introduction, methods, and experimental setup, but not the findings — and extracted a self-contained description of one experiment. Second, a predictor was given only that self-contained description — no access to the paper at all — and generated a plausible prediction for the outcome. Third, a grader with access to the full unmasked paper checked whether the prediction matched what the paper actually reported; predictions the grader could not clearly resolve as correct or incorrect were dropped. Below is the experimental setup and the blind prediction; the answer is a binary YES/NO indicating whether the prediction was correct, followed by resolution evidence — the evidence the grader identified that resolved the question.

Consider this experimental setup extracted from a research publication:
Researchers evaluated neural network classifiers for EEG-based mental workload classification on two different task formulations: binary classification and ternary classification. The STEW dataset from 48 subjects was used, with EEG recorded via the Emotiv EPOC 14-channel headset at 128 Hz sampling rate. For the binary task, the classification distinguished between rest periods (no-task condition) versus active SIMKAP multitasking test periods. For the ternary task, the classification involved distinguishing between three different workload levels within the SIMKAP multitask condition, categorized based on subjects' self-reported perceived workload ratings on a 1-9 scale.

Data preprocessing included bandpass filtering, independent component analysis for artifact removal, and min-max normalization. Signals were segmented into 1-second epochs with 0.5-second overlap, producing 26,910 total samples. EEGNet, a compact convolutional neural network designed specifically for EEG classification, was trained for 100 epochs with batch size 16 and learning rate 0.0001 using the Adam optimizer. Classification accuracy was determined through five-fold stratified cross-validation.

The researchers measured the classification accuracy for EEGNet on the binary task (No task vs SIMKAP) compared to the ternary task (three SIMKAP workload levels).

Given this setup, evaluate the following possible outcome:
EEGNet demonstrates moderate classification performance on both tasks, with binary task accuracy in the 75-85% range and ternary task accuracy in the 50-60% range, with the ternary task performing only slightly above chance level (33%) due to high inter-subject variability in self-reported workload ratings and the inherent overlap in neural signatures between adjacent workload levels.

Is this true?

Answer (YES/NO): NO